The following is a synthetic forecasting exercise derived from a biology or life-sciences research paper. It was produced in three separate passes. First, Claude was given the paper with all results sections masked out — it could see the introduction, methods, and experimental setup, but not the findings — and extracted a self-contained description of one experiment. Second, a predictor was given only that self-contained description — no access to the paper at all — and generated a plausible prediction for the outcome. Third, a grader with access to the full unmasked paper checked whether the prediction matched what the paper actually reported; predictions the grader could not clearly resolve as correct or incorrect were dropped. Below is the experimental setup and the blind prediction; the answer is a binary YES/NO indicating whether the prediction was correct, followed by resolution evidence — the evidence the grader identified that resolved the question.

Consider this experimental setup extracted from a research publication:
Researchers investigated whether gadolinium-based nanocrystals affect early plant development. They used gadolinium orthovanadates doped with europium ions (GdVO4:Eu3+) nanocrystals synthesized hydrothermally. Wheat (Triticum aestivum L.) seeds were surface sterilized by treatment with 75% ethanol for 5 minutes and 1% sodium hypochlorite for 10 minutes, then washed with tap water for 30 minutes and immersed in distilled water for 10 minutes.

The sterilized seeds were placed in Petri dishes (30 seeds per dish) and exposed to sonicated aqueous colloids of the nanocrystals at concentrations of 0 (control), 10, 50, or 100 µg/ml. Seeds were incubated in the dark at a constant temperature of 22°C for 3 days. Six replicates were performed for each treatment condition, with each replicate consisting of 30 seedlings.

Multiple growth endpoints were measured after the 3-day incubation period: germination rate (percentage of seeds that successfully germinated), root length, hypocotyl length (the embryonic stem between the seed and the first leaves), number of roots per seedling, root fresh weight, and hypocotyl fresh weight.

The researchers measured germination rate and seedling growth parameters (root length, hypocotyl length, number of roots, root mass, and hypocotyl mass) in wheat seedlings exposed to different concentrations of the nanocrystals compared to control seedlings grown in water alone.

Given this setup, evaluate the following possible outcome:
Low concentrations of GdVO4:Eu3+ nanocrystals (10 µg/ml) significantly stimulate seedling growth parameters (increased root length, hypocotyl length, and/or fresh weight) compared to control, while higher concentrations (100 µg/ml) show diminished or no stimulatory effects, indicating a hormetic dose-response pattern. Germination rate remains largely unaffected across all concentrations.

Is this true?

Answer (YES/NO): NO